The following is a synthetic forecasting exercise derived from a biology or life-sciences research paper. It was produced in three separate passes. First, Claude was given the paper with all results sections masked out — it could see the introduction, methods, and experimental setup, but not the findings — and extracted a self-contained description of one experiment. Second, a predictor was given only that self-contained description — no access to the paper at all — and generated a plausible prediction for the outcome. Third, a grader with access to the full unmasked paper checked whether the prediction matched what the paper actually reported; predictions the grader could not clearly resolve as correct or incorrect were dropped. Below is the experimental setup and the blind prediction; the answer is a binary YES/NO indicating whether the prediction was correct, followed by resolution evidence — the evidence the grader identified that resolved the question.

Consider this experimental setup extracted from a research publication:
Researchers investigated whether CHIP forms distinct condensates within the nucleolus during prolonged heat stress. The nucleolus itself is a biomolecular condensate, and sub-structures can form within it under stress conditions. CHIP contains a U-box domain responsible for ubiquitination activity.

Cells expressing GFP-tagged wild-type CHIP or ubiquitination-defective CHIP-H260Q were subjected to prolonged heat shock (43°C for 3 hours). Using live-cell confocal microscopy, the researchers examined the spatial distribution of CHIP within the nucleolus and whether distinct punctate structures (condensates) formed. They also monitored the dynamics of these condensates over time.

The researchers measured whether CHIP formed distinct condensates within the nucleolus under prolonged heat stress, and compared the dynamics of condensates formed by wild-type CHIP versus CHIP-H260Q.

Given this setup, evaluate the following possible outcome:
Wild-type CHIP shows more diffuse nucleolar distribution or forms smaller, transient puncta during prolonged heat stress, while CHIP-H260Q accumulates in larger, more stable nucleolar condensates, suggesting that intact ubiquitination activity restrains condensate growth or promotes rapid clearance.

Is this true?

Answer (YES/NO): YES